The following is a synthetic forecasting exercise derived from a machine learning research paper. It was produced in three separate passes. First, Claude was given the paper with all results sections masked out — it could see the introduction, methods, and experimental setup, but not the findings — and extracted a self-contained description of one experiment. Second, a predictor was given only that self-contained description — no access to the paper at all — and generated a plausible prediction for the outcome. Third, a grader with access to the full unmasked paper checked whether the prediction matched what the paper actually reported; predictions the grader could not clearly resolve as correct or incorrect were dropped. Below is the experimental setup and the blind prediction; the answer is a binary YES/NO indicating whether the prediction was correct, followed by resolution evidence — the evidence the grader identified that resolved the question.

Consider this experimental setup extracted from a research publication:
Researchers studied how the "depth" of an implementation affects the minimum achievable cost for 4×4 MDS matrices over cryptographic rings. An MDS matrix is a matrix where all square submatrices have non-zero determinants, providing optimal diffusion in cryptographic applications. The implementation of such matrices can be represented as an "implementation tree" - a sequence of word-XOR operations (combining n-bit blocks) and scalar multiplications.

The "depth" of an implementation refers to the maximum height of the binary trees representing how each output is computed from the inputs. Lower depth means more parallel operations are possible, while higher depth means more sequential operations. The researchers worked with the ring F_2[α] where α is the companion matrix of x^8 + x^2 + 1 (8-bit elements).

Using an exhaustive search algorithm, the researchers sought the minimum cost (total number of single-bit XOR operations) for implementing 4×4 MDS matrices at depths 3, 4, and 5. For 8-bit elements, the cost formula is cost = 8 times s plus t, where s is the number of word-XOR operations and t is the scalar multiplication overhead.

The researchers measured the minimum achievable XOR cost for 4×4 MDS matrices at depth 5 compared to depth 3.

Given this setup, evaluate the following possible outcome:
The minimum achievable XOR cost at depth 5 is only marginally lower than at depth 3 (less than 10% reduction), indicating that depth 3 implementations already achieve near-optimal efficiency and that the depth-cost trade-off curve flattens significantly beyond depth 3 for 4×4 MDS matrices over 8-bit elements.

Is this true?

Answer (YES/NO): NO